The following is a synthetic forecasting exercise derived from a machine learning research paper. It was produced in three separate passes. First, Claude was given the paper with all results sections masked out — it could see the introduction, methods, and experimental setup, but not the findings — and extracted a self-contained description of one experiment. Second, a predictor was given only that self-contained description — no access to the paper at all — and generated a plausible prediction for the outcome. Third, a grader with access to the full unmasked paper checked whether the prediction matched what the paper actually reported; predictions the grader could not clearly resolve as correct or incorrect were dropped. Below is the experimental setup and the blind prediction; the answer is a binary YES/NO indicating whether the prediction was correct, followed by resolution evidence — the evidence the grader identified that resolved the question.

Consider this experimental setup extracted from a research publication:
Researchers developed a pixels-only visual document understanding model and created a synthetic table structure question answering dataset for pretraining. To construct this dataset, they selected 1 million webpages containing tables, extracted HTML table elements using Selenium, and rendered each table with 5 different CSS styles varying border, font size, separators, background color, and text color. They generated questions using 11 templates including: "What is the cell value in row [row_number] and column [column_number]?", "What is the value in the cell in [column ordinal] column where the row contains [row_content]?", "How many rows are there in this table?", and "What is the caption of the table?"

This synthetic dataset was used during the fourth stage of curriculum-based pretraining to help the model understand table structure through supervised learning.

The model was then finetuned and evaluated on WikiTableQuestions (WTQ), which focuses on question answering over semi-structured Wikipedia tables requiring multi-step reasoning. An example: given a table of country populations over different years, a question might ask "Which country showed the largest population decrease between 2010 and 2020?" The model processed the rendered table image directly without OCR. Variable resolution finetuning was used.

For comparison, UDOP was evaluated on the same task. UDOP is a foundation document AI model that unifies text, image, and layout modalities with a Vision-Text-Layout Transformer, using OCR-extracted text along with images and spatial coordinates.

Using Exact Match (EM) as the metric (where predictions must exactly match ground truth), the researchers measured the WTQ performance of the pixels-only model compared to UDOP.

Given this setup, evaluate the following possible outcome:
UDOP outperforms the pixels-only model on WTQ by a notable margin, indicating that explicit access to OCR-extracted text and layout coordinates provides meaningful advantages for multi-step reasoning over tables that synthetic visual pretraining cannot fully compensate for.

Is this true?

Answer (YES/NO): NO